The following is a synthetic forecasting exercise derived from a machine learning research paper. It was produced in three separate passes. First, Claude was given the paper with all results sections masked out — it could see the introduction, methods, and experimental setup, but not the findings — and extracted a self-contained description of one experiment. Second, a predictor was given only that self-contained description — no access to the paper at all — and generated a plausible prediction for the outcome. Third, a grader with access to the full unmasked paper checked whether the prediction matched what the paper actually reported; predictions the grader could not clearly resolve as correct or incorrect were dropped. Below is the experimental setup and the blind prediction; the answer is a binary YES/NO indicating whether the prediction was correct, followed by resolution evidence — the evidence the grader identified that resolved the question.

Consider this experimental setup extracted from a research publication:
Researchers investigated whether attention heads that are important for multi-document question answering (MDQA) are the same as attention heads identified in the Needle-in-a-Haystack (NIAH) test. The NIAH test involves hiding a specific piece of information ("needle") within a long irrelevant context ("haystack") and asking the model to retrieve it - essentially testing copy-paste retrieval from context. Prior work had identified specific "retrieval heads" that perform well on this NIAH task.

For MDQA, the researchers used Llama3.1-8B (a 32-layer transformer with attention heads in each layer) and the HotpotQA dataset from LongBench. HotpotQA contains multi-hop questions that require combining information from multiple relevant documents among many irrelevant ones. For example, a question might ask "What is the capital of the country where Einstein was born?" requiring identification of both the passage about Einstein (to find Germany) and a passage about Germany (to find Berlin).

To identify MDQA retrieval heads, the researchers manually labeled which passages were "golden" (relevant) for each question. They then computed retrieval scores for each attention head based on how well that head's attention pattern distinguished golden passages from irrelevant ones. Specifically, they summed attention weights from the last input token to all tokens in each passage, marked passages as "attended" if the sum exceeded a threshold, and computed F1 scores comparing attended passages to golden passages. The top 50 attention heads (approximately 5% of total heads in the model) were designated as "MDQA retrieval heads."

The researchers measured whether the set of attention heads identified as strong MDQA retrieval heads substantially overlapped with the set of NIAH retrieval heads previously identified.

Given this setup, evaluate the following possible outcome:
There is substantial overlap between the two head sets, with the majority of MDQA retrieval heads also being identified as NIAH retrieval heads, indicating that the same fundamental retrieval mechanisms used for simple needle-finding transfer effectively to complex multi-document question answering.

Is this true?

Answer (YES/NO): NO